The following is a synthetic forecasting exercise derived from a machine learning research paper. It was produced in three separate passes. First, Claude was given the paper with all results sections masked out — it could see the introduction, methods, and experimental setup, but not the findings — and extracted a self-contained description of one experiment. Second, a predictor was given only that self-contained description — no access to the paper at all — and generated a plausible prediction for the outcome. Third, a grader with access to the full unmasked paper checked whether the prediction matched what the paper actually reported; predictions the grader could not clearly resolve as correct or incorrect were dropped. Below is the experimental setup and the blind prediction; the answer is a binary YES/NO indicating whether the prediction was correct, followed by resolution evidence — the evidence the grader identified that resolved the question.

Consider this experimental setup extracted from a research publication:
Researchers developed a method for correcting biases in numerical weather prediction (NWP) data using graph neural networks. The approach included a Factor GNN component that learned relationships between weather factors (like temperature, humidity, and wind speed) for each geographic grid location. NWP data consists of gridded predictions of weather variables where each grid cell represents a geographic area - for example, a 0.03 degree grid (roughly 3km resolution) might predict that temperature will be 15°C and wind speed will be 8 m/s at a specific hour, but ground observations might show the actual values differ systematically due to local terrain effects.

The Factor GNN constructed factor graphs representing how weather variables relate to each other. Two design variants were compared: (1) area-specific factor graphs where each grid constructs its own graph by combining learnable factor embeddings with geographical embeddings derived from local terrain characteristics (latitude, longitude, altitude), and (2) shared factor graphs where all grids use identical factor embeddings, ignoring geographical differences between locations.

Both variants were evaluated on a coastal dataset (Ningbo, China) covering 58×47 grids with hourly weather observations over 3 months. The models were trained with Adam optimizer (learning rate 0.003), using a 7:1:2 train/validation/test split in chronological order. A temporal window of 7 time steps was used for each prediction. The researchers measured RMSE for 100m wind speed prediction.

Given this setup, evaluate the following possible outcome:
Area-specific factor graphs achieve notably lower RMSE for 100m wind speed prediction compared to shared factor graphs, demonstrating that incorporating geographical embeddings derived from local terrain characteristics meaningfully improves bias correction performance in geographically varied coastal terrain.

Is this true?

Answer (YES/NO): YES